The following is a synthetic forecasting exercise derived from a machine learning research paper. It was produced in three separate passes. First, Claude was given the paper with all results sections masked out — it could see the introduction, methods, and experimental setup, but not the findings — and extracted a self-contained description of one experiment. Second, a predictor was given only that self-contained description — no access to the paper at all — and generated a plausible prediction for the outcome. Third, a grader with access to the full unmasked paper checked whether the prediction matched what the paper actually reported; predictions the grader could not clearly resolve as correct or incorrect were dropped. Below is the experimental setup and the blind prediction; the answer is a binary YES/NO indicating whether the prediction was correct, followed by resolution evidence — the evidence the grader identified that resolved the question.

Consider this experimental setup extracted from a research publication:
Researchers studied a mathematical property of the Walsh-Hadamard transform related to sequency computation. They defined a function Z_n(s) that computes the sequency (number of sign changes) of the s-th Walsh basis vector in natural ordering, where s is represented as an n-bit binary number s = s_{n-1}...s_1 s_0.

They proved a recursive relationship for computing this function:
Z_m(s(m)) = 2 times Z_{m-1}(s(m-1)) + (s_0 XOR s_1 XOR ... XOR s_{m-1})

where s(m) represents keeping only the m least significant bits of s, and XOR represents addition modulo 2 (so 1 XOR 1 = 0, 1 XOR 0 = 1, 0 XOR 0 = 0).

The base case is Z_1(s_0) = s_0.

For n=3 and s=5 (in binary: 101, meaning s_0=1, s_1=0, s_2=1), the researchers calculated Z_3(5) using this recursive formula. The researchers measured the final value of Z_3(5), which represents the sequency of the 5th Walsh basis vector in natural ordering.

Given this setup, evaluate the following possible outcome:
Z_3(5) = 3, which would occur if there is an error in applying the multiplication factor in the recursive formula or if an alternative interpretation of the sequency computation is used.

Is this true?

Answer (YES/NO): NO